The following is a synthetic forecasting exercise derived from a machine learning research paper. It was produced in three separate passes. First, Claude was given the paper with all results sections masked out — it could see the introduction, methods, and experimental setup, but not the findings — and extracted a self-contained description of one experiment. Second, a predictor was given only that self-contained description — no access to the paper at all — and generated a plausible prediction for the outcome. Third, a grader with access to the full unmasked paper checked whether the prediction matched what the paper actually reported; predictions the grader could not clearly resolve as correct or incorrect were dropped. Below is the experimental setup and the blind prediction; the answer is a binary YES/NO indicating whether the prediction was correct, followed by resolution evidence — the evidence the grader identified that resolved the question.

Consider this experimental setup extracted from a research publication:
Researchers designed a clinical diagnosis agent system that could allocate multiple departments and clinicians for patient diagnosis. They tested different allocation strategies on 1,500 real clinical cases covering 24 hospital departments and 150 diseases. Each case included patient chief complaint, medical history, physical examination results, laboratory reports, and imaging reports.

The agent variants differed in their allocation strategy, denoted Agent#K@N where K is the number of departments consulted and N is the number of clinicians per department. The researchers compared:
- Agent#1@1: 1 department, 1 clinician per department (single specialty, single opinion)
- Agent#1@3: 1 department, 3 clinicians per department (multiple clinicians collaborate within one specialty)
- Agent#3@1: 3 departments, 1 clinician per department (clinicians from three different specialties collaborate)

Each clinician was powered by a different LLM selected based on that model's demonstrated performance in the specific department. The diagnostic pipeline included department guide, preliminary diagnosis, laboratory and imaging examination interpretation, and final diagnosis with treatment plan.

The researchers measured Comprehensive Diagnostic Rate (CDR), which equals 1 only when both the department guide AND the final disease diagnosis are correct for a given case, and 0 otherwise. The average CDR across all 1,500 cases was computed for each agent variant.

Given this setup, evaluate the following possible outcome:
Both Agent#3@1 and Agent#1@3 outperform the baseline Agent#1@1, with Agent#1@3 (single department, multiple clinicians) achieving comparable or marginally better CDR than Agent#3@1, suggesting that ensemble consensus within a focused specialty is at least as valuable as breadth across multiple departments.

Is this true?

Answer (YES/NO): YES